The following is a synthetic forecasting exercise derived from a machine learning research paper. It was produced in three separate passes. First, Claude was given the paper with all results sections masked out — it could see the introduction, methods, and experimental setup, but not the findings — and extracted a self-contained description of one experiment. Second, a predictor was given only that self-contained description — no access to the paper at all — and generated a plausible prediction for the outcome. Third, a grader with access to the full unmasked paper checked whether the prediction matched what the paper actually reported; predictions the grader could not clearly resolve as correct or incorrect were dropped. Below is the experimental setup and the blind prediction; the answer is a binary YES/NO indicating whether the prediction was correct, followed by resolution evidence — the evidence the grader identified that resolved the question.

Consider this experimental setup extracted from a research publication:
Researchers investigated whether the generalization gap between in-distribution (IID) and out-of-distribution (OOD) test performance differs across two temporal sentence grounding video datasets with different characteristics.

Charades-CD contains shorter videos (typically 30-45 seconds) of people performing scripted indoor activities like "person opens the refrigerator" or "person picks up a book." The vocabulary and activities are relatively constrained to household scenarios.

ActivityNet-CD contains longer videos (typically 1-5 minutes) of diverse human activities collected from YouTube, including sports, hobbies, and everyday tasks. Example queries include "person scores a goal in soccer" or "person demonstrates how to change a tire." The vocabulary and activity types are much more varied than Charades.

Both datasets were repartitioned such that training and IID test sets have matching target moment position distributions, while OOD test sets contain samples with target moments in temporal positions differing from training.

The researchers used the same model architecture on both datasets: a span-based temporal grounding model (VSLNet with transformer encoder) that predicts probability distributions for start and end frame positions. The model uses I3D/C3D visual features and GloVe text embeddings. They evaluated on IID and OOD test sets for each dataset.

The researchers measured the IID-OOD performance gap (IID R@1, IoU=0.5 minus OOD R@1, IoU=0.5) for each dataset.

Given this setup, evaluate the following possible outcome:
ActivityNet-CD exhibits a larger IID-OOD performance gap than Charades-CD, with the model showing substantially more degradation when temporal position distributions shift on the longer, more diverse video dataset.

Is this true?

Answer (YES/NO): YES